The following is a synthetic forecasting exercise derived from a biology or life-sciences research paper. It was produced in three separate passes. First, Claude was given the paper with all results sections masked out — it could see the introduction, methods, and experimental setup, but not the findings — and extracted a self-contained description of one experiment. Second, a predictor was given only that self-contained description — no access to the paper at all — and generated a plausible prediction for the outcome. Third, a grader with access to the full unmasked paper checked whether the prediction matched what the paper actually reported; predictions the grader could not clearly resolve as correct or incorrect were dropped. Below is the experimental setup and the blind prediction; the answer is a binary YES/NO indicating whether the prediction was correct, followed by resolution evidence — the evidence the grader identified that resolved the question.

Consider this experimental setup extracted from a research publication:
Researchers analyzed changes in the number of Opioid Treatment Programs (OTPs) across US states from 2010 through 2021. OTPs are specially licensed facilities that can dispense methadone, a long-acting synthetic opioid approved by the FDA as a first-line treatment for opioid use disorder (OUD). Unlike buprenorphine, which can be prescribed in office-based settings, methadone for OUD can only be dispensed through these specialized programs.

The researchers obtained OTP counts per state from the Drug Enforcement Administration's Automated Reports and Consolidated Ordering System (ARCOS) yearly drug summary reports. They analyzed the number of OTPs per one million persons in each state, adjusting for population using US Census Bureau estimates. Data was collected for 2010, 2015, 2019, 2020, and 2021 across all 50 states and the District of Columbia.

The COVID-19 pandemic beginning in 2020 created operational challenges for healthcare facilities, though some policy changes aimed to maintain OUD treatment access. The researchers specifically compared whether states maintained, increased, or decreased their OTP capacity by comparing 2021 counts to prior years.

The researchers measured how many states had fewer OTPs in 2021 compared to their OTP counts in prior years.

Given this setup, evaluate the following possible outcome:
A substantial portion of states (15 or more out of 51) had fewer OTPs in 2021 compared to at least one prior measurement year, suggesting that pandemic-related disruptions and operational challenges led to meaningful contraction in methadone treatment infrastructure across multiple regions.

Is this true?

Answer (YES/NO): YES